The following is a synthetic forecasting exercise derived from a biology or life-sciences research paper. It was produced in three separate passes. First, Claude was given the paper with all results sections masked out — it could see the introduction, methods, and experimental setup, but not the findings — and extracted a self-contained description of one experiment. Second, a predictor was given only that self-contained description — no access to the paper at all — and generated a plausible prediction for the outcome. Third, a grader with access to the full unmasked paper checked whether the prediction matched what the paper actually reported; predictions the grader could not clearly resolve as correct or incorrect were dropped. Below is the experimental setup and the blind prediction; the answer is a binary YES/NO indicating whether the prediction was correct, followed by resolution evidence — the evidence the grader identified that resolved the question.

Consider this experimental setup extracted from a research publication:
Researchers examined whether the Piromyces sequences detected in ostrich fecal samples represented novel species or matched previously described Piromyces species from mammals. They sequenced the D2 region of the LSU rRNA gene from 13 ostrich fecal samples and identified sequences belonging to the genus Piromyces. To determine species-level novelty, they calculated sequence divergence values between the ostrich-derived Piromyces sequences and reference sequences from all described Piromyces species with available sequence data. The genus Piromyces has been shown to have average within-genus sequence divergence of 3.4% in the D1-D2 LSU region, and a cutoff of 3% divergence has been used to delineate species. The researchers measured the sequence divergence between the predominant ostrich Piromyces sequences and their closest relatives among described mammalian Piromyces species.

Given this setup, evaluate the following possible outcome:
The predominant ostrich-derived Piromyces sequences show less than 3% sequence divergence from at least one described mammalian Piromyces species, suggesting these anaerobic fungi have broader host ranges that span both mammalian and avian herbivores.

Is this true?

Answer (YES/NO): NO